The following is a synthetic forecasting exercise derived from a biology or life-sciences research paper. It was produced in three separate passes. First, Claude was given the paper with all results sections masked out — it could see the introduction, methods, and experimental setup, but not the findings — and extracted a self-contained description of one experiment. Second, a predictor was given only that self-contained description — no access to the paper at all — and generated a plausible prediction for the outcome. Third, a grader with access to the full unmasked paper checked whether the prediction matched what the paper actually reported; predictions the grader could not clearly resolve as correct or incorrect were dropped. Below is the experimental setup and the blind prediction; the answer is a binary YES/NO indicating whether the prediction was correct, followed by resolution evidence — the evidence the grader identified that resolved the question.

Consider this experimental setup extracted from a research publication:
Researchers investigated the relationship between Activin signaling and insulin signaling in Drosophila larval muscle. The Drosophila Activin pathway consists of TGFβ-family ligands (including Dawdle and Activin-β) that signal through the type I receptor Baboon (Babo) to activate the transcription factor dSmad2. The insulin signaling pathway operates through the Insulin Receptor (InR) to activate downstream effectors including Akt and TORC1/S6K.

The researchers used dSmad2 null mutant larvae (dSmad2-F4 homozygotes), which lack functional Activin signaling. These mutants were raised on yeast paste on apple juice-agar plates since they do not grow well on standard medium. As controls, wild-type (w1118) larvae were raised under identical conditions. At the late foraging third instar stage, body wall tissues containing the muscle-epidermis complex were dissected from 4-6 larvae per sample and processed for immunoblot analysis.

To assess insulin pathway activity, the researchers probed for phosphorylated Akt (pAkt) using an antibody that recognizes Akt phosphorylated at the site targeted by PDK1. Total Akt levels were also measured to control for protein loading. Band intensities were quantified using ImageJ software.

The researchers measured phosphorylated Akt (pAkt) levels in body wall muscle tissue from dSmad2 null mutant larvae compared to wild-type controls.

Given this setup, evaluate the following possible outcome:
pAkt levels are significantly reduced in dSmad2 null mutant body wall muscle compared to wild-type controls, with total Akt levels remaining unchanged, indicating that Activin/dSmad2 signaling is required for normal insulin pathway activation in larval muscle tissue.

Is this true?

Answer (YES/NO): NO